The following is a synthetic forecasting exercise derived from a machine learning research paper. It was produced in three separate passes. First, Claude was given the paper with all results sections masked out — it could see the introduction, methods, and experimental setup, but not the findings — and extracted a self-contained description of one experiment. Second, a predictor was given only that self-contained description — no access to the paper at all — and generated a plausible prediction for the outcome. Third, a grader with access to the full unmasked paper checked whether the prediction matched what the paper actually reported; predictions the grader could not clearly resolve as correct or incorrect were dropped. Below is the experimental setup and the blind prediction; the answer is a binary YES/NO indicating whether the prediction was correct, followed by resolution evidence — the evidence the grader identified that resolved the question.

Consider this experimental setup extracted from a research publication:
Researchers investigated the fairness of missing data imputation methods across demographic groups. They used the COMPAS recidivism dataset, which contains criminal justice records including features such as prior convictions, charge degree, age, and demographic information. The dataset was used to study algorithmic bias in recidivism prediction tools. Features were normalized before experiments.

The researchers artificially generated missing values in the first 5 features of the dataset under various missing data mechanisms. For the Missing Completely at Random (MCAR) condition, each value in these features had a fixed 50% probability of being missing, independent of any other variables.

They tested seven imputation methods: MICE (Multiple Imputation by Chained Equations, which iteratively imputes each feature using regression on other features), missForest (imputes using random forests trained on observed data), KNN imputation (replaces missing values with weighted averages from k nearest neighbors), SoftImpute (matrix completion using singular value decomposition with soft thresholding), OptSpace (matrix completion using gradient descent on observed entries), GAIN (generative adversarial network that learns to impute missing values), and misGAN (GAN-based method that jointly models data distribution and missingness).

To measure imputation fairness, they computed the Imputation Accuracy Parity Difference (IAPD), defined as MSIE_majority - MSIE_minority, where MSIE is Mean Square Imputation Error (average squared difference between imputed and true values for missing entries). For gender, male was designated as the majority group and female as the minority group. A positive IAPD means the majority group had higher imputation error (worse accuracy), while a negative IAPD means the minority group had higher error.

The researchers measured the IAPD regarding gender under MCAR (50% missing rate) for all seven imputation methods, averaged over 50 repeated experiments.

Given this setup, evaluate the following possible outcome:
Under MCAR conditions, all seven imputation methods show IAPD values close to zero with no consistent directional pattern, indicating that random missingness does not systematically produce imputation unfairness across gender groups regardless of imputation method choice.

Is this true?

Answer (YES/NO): NO